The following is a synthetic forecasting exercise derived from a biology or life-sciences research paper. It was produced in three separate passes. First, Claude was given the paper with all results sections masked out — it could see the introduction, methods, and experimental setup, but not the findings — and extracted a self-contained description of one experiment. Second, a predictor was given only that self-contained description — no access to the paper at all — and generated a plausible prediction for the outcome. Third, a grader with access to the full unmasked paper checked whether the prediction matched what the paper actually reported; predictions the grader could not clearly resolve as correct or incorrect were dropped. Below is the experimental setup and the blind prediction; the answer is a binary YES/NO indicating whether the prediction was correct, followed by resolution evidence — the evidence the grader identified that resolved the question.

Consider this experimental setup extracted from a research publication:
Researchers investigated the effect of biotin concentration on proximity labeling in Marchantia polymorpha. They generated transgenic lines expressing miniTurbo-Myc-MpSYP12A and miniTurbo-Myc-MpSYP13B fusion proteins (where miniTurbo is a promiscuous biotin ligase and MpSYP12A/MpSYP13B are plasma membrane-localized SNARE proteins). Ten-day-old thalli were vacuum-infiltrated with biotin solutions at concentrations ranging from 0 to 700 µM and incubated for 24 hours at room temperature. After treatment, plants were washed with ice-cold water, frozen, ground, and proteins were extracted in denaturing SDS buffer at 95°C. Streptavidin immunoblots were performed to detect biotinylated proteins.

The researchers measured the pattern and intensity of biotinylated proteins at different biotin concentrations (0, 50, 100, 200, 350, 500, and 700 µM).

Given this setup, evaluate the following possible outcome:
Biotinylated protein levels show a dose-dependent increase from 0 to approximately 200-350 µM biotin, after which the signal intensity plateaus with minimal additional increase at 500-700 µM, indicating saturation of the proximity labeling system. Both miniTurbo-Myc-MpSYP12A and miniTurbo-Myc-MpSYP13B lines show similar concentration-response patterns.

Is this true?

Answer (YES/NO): NO